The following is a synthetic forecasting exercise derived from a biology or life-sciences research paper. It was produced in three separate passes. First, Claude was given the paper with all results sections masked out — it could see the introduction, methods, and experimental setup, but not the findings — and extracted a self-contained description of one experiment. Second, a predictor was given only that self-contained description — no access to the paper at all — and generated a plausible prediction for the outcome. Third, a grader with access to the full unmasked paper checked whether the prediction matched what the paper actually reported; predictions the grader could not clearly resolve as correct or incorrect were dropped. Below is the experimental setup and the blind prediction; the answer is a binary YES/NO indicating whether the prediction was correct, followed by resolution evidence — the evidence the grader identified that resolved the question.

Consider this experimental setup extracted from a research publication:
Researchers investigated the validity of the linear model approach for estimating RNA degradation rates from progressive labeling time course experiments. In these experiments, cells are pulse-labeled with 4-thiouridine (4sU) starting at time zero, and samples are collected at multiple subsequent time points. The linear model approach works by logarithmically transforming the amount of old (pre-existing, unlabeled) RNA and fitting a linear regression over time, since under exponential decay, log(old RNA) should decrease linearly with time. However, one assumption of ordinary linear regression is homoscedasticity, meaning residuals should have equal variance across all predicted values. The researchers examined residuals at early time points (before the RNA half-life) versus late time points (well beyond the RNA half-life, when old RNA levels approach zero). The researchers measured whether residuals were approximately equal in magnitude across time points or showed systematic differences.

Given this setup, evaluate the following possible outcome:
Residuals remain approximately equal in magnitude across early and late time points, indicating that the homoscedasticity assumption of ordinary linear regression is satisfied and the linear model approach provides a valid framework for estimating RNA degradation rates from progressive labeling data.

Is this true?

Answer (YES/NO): NO